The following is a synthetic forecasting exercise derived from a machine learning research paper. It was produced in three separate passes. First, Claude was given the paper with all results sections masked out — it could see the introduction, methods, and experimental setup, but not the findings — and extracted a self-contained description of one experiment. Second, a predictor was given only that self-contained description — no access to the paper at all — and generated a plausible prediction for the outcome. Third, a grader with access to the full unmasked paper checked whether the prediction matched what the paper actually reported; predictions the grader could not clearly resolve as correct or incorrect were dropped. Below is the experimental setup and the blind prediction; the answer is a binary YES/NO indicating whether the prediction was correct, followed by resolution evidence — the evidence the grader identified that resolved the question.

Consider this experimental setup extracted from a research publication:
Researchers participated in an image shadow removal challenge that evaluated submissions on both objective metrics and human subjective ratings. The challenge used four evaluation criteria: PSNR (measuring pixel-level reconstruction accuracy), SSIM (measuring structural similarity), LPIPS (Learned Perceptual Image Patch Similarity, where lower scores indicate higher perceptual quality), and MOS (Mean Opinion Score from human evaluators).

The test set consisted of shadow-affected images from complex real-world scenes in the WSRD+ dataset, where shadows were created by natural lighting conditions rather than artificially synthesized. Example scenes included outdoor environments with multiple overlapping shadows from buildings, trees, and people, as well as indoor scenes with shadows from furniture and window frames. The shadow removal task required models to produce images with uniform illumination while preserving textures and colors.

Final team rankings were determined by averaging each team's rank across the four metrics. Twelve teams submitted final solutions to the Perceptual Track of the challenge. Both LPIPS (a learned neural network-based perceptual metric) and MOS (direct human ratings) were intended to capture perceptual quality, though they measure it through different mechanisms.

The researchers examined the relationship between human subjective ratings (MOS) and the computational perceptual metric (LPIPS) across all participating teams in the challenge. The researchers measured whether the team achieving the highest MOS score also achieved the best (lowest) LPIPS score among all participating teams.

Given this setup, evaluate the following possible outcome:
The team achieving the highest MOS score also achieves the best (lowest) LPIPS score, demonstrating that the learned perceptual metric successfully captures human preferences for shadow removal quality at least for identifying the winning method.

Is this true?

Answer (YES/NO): NO